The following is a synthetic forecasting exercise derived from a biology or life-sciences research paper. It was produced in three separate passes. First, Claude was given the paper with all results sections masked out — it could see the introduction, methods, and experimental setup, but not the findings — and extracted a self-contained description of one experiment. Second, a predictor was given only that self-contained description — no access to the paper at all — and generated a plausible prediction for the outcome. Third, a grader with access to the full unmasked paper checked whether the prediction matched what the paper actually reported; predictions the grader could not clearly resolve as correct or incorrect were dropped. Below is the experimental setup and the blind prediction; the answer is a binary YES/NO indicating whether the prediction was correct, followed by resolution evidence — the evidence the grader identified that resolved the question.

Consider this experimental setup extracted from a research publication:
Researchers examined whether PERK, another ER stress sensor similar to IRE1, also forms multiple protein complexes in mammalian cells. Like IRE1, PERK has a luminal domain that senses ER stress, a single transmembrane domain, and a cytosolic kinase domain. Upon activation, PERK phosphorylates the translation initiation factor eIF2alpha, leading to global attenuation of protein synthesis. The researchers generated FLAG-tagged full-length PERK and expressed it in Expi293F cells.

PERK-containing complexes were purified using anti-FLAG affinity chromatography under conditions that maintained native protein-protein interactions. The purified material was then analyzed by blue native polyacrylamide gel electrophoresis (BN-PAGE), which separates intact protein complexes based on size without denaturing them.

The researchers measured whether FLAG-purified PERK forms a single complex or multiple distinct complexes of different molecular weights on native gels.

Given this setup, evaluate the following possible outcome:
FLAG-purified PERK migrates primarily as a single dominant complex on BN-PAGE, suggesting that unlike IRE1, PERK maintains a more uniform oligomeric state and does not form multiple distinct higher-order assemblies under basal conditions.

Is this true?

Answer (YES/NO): NO